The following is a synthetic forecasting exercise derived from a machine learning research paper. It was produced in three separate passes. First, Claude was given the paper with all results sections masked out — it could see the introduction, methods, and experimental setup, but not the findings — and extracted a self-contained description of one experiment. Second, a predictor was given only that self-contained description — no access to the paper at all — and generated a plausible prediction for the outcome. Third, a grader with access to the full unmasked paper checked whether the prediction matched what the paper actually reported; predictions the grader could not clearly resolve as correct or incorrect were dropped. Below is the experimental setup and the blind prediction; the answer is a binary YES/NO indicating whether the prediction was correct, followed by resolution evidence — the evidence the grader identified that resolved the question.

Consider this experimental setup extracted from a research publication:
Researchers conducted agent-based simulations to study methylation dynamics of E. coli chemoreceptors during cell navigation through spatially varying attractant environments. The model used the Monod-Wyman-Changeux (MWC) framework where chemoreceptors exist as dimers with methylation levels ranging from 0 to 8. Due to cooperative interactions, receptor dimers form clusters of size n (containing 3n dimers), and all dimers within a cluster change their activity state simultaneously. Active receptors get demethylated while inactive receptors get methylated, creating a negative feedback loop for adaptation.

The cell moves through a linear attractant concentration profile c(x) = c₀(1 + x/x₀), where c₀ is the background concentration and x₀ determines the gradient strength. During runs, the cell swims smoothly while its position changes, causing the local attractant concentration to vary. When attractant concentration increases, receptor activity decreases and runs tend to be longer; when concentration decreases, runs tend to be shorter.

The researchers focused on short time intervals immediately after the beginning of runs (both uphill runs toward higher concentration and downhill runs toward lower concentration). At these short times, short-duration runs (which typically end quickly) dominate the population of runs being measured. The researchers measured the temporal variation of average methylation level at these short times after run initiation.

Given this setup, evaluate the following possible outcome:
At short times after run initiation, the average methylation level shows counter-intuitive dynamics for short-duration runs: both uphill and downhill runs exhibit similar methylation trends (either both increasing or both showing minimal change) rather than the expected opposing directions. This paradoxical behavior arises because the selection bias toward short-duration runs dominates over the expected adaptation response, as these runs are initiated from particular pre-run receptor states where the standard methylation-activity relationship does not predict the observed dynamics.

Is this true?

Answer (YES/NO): NO